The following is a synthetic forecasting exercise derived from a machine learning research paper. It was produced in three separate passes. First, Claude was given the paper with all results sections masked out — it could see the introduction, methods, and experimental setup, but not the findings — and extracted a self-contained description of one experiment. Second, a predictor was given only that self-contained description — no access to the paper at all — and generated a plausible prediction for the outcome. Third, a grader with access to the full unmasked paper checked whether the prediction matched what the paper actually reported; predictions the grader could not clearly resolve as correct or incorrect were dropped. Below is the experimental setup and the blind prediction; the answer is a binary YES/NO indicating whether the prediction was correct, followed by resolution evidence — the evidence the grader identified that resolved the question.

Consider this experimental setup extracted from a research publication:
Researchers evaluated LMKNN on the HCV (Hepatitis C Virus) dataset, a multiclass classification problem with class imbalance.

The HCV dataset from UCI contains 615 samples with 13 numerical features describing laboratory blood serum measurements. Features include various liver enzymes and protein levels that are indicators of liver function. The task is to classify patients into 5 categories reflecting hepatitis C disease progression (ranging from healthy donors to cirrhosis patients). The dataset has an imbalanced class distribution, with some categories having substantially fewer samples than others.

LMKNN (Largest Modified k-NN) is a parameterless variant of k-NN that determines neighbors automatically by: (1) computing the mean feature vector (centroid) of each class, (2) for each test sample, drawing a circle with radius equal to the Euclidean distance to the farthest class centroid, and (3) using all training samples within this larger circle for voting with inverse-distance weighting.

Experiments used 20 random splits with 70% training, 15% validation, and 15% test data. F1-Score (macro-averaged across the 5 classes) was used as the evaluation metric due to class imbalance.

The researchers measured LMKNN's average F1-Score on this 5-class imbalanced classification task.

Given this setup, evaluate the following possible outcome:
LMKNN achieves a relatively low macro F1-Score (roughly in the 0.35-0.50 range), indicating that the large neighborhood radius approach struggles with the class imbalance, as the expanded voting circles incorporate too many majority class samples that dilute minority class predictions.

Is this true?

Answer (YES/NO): NO